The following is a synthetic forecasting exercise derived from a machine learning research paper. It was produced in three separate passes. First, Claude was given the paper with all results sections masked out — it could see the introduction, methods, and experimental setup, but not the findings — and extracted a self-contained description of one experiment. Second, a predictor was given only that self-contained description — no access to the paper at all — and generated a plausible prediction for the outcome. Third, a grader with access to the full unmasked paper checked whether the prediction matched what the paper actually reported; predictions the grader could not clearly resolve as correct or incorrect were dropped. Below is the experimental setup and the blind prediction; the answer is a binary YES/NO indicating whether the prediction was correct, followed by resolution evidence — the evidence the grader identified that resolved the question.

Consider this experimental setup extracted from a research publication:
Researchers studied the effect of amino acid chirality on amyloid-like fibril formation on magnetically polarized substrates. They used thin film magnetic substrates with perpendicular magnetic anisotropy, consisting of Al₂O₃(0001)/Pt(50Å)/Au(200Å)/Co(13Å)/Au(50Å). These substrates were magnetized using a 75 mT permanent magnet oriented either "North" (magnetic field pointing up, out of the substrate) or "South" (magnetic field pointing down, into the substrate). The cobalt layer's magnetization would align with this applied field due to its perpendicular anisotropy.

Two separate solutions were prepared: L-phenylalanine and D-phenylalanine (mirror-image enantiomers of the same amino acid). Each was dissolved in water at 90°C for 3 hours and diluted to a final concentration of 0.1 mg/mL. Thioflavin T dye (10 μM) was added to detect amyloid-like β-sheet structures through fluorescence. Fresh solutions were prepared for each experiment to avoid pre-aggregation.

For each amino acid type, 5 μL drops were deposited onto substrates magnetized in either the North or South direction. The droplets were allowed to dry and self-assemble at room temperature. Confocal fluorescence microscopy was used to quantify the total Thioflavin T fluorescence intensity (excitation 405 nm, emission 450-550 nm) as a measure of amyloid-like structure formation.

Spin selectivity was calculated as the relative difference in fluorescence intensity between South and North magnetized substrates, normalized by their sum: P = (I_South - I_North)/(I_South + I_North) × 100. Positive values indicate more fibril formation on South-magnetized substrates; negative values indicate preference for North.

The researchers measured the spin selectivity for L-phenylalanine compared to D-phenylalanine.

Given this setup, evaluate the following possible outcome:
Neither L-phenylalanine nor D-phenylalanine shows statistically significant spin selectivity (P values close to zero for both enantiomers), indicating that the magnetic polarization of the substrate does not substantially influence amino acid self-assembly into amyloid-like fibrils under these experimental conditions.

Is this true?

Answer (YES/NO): NO